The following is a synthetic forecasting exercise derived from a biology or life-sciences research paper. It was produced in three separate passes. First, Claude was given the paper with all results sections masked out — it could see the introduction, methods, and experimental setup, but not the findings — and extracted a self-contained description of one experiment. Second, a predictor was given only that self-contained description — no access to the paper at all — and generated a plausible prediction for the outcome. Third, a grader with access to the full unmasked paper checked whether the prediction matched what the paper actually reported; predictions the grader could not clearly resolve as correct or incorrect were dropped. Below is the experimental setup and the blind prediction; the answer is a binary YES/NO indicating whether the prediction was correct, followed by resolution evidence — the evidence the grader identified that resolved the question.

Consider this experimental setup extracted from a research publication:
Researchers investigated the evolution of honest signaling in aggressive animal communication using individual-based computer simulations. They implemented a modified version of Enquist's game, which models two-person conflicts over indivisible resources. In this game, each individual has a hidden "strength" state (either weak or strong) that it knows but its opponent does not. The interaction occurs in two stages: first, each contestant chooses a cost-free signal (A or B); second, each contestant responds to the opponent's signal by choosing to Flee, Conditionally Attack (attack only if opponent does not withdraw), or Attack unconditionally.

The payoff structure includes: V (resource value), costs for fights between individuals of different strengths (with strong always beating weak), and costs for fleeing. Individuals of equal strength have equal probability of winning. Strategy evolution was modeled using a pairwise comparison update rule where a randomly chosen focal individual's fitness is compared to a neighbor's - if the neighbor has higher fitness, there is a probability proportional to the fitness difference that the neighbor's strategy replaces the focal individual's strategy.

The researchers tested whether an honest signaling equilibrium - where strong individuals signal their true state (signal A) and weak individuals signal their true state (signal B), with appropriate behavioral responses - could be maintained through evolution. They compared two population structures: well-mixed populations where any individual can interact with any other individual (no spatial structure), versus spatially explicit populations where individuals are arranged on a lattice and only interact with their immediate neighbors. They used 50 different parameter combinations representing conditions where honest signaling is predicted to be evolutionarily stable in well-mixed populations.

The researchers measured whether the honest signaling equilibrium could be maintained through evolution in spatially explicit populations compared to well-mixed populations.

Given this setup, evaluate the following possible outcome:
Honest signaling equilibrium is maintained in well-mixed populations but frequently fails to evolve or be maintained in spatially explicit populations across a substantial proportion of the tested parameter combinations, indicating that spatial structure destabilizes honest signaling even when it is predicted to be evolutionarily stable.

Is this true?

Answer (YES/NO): YES